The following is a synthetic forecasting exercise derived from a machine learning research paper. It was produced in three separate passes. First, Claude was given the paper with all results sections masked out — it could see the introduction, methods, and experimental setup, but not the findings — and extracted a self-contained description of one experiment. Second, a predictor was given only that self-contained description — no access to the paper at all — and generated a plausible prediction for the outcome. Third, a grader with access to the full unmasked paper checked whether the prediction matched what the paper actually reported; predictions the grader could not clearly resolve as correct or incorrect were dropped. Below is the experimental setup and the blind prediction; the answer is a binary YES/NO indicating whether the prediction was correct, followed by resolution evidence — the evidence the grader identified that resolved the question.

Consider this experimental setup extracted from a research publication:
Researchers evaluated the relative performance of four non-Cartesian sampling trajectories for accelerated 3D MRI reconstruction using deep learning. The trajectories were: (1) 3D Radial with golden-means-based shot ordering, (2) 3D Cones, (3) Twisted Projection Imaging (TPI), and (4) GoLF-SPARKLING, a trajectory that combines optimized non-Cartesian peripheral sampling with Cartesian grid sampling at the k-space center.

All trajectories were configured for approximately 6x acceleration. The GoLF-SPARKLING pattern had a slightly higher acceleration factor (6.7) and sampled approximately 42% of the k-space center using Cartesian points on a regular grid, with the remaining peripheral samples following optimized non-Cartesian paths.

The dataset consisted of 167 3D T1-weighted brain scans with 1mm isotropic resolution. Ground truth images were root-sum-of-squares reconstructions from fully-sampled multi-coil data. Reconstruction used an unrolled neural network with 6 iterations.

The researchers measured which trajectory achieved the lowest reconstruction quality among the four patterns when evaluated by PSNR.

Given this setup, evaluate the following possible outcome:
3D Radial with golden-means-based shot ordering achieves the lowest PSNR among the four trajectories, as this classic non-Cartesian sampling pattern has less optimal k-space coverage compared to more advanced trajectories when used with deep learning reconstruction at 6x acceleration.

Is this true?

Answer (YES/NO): NO